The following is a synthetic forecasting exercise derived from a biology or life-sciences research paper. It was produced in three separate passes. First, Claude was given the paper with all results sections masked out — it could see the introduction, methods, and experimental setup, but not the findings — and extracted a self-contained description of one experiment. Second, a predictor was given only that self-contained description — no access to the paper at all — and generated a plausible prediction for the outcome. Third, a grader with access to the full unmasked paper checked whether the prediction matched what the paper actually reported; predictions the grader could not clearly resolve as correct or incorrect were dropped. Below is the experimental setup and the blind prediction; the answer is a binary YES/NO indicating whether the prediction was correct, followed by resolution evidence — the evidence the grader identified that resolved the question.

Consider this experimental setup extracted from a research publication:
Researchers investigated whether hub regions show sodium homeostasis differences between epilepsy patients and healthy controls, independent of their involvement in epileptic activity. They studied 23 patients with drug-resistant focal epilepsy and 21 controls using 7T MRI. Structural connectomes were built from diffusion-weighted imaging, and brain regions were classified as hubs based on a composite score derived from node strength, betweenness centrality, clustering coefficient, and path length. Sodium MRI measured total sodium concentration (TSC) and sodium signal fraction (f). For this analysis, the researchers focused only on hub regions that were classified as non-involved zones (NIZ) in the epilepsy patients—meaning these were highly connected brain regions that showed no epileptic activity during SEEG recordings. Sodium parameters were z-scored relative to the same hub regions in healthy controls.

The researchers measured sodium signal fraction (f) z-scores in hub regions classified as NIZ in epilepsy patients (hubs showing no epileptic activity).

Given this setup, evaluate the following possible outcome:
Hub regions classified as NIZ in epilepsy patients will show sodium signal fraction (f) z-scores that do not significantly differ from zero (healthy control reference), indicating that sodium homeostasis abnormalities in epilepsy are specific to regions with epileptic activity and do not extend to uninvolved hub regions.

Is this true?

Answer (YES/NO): NO